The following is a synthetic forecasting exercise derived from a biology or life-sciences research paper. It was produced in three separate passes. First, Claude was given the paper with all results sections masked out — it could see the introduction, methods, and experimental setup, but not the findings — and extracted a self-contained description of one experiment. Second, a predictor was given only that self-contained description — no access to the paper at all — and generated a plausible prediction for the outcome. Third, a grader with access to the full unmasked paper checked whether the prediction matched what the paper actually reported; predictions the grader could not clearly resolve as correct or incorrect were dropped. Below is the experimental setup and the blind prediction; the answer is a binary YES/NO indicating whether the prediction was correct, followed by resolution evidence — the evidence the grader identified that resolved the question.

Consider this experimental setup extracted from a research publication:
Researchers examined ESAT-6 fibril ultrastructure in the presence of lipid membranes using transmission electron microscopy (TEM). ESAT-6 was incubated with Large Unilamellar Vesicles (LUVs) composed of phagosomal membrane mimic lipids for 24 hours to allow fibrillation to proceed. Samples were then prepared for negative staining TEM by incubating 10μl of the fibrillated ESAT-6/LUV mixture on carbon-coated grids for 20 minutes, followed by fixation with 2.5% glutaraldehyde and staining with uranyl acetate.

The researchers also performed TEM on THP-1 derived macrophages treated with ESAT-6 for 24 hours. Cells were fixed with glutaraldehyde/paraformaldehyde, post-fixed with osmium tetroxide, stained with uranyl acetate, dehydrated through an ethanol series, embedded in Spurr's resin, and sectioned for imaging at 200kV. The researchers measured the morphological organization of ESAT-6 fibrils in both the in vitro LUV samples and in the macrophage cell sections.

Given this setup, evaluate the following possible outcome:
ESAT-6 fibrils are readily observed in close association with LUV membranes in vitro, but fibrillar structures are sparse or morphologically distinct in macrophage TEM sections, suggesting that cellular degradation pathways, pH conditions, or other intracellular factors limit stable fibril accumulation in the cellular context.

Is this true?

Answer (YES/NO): NO